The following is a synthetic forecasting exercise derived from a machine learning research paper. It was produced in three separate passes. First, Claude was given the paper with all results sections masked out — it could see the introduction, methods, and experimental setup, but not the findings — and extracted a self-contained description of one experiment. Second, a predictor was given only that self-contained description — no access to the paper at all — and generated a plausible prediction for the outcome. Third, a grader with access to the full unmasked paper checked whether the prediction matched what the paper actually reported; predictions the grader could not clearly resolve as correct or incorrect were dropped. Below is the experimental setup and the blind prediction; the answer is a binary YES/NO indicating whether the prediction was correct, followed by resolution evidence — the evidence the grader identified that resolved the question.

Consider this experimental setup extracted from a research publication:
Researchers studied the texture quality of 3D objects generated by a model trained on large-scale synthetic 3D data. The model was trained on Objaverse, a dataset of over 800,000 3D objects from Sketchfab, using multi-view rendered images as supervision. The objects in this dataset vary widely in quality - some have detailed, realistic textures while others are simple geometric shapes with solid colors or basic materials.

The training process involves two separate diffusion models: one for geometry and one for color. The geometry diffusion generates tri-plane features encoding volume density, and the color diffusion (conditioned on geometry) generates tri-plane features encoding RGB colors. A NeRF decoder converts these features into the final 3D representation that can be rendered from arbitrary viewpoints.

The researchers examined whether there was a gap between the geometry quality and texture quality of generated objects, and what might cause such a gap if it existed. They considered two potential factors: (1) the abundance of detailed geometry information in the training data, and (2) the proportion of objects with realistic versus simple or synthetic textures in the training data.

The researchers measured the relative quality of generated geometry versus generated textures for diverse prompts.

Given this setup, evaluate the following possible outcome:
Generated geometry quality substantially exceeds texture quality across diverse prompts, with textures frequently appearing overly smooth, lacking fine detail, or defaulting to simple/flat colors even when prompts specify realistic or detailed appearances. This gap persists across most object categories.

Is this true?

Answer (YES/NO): YES